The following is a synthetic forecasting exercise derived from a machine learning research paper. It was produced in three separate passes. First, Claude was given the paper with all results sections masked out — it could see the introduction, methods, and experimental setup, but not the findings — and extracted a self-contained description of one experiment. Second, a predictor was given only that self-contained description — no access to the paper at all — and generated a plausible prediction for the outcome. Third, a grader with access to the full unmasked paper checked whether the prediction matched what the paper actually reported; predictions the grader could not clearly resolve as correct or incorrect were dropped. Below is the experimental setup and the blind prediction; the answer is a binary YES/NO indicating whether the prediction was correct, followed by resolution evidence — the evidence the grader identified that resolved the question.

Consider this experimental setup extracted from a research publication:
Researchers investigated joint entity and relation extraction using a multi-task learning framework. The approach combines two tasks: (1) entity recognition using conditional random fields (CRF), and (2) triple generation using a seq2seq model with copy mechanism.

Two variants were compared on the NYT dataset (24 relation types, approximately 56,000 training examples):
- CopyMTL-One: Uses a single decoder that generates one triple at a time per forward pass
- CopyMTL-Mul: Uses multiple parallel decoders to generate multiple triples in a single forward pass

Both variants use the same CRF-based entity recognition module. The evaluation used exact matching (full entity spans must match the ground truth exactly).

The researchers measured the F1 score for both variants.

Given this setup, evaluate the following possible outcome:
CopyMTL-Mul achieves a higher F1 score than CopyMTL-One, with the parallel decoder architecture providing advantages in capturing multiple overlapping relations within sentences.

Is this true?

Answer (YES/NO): YES